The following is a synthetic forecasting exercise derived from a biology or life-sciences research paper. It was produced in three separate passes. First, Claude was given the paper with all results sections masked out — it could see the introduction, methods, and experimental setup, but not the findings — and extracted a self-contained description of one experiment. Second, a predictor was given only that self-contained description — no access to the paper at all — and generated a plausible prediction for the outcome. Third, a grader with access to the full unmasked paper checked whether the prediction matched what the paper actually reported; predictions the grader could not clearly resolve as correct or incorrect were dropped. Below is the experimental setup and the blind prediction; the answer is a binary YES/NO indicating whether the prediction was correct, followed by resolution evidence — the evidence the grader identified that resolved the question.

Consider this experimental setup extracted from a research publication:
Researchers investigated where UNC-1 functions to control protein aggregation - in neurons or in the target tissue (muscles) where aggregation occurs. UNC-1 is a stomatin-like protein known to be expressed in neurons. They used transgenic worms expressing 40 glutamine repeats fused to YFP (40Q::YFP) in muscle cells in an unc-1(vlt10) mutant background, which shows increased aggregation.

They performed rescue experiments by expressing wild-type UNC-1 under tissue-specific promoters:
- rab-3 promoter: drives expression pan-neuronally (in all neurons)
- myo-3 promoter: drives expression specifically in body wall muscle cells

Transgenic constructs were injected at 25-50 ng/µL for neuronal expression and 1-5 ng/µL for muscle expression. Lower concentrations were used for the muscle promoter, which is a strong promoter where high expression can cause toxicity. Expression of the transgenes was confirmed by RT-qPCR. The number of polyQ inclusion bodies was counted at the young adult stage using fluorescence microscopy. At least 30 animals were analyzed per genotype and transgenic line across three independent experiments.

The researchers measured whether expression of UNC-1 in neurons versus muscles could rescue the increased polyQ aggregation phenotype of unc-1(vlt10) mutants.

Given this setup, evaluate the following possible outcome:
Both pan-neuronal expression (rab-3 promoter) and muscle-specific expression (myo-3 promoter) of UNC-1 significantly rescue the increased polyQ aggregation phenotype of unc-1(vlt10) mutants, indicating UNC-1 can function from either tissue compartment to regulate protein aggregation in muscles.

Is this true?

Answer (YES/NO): NO